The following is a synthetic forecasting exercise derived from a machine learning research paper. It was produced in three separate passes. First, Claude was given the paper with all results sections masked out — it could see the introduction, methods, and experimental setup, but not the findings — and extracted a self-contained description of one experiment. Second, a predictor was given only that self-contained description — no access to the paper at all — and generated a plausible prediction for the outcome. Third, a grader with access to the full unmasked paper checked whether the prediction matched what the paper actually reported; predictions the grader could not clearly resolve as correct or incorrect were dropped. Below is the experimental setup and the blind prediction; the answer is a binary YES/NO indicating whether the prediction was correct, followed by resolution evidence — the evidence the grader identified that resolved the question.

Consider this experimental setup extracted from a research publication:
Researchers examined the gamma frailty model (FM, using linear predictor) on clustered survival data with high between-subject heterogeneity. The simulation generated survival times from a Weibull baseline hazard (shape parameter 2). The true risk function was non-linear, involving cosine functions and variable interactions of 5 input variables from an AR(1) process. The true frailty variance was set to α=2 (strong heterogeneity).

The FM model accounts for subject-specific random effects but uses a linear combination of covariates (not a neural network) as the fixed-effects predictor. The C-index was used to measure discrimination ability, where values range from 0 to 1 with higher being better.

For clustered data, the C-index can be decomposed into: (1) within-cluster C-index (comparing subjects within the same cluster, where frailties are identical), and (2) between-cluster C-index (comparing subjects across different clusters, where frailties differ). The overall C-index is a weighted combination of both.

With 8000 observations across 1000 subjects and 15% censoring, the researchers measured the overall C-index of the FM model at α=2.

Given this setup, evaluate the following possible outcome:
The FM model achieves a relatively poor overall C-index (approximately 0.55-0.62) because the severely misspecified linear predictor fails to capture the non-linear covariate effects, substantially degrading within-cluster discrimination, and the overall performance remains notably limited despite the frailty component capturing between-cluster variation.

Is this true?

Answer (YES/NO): NO